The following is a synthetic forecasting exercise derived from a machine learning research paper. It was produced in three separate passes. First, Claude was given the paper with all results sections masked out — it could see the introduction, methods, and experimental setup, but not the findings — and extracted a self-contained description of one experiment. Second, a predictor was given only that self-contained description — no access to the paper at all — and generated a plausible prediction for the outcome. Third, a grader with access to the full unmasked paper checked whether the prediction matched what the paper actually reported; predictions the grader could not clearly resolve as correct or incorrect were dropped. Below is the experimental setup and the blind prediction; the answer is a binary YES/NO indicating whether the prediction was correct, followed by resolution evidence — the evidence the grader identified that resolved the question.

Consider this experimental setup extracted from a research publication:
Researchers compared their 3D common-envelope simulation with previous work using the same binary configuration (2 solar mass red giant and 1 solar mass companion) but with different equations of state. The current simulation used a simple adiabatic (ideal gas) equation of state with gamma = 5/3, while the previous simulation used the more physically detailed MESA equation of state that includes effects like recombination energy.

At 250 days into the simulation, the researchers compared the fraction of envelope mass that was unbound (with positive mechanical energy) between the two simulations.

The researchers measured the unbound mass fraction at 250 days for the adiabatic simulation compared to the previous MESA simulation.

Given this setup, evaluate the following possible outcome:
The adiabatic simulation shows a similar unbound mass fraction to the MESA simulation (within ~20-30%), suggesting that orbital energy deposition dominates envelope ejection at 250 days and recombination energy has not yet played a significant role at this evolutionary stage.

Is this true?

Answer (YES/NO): NO